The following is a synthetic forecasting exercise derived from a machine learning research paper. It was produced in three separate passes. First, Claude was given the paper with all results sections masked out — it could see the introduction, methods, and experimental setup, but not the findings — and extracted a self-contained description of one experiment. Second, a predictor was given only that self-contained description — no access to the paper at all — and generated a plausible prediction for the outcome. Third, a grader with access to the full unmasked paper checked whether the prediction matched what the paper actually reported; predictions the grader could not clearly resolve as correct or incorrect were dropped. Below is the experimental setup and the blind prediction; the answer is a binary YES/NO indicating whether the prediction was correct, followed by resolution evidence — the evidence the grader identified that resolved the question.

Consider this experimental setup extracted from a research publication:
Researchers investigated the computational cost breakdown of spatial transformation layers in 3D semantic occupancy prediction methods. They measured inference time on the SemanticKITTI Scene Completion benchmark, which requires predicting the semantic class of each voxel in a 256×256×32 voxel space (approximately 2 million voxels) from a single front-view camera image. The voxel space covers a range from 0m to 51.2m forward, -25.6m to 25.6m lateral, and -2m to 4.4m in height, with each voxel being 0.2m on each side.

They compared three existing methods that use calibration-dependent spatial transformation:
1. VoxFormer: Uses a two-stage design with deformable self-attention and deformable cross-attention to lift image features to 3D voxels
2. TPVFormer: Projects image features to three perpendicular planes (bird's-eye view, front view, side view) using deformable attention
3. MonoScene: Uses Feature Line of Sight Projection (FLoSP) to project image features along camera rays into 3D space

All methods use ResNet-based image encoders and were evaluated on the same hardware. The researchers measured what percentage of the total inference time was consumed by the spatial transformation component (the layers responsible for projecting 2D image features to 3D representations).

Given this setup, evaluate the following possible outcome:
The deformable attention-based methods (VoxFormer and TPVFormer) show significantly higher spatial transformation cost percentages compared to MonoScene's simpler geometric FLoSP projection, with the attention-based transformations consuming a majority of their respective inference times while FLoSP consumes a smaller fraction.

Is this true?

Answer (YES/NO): NO